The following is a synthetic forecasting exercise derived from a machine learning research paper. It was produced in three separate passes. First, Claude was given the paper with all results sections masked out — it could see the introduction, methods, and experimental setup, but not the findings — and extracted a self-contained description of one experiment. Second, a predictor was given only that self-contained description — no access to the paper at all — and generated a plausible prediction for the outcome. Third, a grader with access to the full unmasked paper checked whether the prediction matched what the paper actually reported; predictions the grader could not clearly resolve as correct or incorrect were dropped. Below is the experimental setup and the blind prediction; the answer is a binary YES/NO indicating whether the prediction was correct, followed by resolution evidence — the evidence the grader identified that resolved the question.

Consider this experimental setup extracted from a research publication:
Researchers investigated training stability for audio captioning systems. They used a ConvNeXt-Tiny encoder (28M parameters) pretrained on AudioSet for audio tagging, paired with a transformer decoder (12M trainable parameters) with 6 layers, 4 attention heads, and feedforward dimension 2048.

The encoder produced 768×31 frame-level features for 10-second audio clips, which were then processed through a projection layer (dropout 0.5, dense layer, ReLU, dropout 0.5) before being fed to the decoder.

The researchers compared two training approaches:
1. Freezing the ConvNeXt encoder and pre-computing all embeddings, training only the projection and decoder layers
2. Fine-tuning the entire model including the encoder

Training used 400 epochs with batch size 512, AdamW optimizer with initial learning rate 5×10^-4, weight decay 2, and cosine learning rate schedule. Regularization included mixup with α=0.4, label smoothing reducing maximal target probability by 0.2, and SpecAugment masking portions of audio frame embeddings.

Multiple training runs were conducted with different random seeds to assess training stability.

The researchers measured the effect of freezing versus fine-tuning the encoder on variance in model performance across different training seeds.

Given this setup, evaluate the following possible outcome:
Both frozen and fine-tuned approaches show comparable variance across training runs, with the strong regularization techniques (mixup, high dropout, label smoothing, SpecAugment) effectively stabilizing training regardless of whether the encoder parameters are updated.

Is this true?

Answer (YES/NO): NO